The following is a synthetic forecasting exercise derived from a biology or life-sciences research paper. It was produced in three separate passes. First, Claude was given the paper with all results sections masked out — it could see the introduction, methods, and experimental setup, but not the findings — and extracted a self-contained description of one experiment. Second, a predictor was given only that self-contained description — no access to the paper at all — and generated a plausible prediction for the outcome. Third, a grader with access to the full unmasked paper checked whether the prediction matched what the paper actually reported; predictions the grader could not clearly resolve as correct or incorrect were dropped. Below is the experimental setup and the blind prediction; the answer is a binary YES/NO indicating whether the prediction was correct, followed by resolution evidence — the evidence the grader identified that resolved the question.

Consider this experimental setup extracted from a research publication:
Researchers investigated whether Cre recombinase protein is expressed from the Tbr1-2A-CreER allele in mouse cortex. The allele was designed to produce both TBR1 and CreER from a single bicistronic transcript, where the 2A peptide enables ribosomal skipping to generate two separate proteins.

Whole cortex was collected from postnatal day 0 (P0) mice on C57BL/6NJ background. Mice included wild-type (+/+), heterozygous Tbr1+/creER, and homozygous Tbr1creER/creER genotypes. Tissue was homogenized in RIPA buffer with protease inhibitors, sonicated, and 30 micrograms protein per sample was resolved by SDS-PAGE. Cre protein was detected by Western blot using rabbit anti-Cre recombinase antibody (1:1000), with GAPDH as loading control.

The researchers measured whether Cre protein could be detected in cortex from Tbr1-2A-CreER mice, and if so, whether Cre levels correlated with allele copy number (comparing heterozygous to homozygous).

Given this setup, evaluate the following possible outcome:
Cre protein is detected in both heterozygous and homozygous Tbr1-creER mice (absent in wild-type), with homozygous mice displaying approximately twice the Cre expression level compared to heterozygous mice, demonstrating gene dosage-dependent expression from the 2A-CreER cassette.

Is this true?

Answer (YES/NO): NO